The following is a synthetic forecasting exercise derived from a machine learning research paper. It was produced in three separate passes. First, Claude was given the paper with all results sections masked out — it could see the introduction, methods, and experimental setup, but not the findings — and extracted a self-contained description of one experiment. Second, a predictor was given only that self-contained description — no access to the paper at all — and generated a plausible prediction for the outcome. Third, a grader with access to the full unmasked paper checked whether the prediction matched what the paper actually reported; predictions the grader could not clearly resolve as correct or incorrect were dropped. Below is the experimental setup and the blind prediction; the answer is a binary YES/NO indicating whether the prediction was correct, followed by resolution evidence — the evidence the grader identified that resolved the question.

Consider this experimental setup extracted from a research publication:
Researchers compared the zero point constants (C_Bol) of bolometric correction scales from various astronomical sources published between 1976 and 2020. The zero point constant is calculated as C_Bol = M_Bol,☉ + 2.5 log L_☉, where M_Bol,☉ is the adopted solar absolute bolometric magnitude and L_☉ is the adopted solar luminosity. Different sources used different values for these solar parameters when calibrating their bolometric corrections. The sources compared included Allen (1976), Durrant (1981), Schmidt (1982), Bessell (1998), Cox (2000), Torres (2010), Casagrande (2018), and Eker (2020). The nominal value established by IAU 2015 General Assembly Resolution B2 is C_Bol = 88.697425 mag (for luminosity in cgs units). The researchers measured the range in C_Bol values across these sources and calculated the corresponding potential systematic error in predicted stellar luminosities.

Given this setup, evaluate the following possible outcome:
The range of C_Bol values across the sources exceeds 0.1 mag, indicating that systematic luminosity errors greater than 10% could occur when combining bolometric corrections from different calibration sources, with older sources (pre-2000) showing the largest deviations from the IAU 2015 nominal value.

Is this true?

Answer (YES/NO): YES